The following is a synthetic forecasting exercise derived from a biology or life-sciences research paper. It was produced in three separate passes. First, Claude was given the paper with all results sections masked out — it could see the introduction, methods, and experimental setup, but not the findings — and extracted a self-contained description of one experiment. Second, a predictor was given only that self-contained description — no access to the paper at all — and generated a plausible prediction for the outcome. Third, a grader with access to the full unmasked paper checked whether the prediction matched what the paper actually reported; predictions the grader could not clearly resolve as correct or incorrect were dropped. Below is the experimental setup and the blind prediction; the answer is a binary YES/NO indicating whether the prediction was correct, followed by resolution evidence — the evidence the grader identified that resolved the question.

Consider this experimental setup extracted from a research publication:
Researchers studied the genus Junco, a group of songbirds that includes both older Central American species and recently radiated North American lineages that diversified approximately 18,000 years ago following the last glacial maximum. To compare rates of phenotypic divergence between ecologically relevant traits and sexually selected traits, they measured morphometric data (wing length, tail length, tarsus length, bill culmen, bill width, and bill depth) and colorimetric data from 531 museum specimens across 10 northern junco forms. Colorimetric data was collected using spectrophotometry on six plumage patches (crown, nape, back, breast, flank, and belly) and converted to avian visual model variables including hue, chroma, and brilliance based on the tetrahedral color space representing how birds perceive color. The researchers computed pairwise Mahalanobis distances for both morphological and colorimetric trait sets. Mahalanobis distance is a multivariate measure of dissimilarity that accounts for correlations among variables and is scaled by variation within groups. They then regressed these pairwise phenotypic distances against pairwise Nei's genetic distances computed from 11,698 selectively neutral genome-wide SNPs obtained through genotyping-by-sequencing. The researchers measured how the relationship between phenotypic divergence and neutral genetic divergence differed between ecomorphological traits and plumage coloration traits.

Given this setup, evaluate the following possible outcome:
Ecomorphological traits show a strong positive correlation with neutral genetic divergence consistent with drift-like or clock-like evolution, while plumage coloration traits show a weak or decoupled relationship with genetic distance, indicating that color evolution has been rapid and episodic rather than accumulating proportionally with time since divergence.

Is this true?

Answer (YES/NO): NO